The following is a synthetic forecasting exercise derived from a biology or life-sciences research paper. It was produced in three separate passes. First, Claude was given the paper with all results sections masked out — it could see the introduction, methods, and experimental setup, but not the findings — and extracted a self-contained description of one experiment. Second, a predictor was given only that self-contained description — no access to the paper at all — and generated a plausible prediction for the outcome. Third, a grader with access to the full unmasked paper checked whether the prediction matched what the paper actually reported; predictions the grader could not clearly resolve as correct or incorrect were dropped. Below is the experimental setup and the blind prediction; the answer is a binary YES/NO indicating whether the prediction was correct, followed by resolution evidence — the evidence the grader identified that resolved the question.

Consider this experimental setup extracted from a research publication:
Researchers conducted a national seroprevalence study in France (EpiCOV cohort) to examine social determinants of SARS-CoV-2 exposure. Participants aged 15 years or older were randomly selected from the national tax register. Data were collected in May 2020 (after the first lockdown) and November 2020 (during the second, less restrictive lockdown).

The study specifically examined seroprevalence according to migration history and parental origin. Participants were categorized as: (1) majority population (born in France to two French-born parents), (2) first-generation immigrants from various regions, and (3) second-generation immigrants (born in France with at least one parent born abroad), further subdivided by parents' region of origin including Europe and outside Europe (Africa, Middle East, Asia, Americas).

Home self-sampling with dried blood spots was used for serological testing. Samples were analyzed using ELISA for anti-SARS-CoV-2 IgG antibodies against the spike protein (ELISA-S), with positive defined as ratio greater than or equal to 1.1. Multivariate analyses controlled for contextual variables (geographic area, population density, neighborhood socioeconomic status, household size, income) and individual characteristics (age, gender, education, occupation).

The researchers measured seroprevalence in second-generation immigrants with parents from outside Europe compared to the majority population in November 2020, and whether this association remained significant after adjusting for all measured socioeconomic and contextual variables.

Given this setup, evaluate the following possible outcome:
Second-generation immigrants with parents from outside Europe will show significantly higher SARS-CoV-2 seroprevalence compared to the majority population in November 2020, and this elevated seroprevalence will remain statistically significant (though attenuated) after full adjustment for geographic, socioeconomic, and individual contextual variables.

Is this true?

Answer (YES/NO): YES